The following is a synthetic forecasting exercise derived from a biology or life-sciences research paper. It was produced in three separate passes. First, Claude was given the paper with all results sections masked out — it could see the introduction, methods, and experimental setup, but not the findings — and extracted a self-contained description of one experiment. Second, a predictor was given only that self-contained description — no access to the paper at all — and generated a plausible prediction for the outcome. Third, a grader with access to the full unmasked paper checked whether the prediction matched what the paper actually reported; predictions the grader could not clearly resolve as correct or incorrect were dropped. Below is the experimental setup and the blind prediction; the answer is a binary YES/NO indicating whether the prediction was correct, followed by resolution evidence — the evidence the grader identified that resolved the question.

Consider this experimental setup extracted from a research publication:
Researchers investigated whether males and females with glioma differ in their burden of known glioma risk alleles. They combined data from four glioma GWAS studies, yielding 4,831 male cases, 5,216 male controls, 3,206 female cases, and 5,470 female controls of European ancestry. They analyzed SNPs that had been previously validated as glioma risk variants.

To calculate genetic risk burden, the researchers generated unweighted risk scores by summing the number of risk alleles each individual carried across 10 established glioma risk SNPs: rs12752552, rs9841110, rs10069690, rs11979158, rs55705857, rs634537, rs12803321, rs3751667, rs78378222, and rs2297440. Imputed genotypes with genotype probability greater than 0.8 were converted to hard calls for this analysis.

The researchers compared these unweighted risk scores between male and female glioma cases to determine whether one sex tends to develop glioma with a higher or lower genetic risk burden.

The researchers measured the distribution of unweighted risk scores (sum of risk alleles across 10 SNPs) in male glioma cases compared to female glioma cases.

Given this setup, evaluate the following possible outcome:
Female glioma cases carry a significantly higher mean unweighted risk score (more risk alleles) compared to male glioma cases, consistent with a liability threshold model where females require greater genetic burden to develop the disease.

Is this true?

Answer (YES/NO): NO